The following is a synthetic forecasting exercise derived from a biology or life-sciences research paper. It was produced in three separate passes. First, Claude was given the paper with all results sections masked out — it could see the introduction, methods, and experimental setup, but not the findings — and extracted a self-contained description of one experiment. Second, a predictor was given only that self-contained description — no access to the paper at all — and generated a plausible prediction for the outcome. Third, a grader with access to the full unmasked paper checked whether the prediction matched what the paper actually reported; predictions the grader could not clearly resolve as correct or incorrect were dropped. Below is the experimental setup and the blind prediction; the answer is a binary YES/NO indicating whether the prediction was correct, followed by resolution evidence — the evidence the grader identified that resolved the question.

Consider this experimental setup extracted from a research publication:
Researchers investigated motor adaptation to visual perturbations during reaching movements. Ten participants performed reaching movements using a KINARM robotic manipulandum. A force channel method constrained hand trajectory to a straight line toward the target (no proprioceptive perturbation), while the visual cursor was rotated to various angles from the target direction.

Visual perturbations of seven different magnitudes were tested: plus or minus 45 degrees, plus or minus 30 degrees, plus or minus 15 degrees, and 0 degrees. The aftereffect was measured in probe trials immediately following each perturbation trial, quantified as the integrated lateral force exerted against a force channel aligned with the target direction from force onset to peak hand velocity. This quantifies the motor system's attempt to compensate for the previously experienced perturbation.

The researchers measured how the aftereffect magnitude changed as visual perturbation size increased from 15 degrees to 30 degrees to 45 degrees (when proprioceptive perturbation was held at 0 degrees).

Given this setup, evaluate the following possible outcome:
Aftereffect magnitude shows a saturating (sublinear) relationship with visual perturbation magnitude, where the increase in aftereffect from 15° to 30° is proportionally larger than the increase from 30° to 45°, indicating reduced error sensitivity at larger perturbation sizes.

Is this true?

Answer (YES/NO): YES